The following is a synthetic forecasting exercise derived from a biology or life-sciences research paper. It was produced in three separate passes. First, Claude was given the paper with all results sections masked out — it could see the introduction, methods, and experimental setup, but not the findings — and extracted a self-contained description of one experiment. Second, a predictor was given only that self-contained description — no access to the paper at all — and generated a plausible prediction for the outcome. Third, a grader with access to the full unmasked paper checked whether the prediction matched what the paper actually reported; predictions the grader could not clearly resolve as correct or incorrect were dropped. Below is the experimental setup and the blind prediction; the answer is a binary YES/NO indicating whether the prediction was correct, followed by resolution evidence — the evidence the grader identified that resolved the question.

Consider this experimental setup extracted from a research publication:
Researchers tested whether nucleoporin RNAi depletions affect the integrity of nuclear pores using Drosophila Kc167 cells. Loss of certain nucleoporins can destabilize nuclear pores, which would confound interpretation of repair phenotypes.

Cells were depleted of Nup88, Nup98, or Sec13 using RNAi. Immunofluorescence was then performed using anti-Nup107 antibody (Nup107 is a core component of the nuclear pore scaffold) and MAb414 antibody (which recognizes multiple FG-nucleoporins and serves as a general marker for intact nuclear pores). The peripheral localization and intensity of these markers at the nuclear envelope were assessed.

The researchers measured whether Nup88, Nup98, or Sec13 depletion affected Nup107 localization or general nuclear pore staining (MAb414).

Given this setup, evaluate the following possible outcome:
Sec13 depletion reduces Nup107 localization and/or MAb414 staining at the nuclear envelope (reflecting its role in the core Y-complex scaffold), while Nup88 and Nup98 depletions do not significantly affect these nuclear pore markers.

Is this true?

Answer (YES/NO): NO